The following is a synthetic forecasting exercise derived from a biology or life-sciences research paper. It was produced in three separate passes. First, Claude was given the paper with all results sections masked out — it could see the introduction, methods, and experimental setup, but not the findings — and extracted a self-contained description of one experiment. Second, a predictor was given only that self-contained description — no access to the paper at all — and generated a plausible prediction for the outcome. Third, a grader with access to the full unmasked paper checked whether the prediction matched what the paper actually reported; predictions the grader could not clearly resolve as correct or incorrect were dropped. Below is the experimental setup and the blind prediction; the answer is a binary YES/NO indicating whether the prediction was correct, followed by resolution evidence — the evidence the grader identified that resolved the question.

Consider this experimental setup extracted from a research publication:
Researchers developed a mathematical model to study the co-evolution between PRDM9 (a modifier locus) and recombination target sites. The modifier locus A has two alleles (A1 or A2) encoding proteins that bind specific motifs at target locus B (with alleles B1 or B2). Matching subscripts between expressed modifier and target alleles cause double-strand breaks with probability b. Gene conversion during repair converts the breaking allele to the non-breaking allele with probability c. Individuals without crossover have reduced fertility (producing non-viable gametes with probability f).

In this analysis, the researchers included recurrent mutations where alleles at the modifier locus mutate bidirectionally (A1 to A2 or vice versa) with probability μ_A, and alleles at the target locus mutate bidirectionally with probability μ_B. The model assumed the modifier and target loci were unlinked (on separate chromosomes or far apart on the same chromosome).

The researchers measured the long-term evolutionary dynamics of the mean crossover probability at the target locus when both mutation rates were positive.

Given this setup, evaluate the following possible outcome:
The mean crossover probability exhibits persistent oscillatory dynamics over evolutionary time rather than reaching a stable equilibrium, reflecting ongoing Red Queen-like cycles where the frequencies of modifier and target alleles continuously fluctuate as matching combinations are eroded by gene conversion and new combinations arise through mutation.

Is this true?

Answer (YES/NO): YES